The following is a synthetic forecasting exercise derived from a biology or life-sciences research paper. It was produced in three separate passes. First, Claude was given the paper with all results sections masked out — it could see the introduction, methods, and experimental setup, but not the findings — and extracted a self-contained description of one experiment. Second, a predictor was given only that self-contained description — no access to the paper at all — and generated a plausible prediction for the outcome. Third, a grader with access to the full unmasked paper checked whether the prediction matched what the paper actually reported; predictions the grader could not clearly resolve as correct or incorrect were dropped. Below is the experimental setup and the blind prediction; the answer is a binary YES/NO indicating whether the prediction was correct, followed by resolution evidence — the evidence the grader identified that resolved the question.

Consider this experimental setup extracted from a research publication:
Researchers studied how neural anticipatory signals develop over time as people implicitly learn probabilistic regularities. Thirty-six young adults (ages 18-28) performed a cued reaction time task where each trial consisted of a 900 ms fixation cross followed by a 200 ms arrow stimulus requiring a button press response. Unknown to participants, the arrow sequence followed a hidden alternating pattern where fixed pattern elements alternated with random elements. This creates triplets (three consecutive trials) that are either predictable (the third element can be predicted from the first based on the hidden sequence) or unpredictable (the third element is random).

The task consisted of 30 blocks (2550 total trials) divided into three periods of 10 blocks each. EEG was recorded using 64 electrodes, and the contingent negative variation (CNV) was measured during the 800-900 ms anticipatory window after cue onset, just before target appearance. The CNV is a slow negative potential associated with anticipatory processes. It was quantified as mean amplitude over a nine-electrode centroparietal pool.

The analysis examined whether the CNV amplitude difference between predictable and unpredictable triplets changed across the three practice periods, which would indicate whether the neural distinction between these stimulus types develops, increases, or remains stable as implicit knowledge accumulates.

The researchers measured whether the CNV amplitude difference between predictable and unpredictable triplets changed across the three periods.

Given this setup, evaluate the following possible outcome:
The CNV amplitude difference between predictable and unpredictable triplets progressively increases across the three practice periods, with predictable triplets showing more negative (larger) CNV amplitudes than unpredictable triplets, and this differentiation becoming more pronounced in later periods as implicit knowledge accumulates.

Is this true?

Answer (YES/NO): NO